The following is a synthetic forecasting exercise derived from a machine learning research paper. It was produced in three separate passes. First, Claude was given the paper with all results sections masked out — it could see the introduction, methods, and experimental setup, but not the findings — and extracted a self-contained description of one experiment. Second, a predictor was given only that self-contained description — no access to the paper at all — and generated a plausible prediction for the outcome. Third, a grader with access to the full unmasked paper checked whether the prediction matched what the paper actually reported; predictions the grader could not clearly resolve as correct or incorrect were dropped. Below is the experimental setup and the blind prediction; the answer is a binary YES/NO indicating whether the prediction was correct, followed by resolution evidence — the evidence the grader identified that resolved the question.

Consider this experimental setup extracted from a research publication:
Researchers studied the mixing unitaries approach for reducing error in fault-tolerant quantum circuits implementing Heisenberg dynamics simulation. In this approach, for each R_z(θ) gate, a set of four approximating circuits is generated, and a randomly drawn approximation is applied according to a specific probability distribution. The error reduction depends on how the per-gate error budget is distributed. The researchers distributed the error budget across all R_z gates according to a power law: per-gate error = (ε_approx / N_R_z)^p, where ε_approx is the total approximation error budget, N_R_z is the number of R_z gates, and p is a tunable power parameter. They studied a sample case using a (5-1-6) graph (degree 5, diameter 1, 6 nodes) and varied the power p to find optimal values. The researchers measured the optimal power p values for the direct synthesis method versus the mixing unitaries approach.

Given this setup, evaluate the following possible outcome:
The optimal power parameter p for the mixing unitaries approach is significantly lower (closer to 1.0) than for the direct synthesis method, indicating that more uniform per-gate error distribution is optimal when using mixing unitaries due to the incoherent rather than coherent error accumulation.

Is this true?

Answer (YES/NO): NO